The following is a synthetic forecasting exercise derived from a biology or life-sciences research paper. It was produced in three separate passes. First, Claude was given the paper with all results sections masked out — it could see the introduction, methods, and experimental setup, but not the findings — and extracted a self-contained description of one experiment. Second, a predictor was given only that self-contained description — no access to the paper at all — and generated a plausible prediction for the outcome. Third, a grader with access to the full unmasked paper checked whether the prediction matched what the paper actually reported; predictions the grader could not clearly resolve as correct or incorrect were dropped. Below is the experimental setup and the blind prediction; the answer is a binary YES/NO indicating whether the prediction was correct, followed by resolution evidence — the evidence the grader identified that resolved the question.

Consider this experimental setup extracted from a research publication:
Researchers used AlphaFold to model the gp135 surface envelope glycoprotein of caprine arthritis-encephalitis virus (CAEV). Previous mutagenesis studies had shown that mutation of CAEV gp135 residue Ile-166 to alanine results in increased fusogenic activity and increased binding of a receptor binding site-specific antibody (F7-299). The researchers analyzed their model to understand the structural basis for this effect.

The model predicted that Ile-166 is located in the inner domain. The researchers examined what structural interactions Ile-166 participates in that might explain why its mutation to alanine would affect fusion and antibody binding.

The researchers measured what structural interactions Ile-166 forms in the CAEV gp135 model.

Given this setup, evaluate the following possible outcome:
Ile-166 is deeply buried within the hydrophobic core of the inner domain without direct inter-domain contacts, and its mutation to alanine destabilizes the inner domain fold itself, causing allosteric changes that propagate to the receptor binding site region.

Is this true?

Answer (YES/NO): NO